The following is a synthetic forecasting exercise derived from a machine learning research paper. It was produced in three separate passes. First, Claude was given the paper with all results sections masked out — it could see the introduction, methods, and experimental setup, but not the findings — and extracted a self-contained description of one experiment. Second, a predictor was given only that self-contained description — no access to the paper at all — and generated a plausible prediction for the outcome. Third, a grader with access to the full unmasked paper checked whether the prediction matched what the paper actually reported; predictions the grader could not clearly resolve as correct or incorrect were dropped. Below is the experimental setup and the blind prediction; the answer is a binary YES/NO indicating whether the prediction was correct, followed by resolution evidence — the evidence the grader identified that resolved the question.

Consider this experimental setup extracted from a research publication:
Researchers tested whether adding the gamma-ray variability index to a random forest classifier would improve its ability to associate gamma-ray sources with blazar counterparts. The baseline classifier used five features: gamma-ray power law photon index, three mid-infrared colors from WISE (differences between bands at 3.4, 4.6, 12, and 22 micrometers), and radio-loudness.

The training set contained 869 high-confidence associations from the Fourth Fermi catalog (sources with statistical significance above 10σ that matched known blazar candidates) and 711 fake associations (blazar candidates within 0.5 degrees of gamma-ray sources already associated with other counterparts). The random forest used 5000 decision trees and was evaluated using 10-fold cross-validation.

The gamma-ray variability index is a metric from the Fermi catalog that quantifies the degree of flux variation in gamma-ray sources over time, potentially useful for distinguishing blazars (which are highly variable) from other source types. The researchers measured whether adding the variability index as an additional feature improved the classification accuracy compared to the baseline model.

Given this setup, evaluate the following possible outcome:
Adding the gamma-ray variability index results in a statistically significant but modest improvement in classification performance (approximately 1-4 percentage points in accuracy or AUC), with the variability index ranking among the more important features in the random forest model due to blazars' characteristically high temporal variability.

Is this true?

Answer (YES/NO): NO